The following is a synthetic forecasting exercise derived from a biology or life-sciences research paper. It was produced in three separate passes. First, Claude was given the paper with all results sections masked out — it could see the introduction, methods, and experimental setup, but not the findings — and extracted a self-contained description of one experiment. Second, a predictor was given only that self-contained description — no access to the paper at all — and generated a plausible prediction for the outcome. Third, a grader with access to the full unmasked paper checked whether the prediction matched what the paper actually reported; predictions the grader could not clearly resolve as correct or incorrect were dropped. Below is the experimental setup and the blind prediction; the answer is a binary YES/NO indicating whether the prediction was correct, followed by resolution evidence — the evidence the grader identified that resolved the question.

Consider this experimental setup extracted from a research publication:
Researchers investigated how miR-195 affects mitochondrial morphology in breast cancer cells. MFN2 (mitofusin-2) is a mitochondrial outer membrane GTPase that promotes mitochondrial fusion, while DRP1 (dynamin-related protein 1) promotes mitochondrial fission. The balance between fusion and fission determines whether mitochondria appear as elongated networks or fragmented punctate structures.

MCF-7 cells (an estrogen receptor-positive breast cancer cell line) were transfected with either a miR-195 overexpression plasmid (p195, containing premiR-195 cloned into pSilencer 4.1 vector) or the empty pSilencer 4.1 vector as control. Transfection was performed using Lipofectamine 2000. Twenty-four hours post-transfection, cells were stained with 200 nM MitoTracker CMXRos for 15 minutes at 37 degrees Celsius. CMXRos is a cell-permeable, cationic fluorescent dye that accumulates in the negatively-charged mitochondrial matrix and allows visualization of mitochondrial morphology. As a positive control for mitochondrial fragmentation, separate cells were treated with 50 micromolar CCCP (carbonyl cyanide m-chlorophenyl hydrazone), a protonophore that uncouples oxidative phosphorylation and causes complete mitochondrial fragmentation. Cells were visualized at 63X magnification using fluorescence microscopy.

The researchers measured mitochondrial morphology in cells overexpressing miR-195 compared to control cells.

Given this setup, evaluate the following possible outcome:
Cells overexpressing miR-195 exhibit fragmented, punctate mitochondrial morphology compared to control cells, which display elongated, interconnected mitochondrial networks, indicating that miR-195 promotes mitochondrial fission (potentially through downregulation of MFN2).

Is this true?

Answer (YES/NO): YES